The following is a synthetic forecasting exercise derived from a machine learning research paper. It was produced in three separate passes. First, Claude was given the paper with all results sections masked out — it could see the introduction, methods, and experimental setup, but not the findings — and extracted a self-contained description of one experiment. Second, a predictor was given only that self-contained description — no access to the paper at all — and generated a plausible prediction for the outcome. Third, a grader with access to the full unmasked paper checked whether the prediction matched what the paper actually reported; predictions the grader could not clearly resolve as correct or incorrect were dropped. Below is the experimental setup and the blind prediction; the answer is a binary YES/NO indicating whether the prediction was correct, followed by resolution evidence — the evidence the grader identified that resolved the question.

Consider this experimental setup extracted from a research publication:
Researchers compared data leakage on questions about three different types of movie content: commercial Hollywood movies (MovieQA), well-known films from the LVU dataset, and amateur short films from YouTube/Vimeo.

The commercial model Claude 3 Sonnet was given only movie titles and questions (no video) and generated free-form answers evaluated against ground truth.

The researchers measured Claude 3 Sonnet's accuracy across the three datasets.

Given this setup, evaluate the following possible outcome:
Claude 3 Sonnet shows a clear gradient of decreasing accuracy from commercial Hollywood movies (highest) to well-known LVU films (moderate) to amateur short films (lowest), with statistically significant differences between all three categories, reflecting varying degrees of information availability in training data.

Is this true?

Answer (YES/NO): NO